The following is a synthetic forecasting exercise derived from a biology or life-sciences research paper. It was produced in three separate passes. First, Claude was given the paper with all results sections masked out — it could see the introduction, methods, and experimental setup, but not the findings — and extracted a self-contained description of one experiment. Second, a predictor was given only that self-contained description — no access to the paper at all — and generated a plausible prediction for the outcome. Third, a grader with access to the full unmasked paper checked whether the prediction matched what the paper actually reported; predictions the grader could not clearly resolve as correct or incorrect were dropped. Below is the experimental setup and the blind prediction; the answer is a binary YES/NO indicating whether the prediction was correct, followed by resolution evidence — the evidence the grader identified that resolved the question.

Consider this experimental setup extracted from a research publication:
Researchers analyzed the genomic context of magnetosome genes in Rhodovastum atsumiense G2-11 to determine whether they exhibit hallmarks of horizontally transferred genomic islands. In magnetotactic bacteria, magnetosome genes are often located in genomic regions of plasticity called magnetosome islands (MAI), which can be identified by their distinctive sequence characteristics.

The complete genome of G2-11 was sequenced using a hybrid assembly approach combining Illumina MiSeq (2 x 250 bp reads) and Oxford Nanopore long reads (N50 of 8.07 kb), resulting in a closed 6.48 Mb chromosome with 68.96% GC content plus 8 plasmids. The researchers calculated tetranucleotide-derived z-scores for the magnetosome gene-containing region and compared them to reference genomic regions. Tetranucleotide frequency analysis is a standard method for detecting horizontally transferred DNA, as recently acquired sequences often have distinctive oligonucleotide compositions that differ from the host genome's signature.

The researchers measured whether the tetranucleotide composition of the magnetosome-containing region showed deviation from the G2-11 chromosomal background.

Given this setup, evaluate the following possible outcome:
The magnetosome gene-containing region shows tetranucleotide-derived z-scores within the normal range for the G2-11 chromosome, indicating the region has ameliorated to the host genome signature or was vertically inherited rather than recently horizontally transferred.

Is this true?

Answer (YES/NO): NO